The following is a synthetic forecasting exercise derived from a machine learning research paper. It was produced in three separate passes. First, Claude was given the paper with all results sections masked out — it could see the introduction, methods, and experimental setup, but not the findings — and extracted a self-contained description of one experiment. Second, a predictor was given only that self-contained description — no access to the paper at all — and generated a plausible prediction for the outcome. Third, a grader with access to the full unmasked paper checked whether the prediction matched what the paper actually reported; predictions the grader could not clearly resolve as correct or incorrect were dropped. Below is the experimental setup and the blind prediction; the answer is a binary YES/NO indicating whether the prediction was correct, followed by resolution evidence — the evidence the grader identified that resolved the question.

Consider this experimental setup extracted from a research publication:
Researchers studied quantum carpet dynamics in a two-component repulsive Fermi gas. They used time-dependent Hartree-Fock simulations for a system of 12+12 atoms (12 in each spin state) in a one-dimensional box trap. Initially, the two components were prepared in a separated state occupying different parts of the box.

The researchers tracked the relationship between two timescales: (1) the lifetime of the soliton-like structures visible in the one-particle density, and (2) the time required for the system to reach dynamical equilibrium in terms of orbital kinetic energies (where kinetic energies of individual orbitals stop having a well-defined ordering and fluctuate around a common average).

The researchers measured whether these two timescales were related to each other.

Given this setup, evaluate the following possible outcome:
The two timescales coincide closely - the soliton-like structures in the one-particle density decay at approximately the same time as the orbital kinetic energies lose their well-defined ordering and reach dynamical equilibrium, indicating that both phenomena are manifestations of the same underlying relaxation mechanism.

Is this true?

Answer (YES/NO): YES